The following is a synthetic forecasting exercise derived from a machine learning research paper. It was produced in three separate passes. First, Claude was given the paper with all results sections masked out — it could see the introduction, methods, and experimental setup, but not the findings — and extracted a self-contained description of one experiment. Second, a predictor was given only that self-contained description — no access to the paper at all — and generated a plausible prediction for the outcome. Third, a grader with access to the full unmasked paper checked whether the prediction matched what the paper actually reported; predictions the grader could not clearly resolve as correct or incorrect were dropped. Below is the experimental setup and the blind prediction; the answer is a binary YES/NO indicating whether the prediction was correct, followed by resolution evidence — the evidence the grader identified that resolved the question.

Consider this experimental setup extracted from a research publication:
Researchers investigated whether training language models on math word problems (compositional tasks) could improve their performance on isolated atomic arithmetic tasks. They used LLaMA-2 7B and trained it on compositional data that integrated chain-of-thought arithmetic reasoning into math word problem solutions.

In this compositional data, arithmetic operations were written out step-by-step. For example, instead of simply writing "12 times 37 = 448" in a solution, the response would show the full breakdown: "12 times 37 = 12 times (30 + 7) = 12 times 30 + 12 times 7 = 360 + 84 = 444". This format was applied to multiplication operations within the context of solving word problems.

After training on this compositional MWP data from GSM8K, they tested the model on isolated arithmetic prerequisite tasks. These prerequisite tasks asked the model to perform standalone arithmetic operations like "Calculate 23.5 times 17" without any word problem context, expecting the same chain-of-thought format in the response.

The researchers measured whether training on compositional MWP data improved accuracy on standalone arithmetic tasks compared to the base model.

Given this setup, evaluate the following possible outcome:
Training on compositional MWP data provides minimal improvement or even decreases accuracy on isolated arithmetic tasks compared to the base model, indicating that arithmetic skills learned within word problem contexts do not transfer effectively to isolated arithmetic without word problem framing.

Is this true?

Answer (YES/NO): NO